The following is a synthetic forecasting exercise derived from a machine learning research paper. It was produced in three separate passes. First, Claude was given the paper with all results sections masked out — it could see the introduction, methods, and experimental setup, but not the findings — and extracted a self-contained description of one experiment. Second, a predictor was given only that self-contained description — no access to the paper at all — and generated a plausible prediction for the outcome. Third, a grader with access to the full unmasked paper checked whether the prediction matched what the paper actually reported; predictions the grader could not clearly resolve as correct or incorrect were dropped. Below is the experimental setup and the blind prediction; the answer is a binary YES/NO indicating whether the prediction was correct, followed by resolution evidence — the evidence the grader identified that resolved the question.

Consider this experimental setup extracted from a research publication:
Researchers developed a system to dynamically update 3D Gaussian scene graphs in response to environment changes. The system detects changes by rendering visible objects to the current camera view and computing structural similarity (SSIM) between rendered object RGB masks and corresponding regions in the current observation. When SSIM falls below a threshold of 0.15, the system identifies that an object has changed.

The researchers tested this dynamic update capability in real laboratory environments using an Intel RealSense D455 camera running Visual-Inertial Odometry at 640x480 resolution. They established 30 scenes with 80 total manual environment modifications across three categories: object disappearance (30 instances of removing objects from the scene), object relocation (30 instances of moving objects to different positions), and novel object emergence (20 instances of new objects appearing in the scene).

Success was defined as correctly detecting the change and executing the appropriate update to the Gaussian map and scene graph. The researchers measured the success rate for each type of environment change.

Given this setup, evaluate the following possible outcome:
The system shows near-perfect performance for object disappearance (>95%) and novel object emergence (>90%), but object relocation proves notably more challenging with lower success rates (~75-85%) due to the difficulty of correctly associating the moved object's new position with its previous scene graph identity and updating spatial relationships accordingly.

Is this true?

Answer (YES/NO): NO